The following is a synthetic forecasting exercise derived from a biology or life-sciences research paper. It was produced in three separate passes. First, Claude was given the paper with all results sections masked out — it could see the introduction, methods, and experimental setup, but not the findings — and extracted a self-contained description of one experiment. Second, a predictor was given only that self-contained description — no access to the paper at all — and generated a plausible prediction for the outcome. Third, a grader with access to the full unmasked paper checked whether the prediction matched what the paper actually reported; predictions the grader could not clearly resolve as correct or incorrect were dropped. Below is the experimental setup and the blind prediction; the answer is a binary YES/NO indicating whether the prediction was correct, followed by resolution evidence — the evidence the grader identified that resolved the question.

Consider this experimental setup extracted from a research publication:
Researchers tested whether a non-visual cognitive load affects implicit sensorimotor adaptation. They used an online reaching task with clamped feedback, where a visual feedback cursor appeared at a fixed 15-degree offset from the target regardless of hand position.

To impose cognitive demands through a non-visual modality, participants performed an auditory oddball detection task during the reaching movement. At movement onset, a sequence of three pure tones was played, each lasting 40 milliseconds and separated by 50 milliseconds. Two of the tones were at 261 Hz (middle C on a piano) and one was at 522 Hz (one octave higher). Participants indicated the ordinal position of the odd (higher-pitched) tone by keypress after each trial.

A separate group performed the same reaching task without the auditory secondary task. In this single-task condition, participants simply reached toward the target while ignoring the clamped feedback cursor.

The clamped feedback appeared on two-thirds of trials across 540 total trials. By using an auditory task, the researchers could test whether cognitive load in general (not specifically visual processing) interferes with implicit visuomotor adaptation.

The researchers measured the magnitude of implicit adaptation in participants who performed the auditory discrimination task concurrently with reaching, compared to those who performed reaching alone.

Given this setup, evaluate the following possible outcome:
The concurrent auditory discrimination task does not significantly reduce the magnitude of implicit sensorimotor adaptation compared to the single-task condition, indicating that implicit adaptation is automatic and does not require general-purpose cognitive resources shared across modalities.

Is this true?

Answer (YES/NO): YES